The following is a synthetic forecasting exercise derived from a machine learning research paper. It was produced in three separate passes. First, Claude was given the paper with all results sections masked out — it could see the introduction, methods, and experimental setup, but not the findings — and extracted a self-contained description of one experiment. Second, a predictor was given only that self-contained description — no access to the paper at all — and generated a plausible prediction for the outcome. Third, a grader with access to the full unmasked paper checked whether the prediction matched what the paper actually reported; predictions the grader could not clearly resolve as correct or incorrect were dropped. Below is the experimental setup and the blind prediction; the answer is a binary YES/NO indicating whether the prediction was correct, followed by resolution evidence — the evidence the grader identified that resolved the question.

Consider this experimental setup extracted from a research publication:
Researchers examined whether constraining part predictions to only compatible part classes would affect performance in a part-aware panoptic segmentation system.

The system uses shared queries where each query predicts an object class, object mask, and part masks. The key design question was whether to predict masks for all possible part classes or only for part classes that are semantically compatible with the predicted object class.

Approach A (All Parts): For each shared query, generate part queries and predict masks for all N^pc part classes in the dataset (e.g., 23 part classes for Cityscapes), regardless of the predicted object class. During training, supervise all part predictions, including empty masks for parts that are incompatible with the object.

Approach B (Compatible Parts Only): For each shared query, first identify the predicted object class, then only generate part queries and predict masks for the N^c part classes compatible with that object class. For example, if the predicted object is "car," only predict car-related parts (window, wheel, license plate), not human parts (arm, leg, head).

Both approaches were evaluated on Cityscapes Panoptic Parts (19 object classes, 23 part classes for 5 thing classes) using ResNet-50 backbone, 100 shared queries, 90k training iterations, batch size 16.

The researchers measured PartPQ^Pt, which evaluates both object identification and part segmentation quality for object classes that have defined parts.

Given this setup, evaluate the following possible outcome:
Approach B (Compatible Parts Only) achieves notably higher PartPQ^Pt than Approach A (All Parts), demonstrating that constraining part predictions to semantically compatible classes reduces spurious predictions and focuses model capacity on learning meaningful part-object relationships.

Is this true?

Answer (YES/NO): NO